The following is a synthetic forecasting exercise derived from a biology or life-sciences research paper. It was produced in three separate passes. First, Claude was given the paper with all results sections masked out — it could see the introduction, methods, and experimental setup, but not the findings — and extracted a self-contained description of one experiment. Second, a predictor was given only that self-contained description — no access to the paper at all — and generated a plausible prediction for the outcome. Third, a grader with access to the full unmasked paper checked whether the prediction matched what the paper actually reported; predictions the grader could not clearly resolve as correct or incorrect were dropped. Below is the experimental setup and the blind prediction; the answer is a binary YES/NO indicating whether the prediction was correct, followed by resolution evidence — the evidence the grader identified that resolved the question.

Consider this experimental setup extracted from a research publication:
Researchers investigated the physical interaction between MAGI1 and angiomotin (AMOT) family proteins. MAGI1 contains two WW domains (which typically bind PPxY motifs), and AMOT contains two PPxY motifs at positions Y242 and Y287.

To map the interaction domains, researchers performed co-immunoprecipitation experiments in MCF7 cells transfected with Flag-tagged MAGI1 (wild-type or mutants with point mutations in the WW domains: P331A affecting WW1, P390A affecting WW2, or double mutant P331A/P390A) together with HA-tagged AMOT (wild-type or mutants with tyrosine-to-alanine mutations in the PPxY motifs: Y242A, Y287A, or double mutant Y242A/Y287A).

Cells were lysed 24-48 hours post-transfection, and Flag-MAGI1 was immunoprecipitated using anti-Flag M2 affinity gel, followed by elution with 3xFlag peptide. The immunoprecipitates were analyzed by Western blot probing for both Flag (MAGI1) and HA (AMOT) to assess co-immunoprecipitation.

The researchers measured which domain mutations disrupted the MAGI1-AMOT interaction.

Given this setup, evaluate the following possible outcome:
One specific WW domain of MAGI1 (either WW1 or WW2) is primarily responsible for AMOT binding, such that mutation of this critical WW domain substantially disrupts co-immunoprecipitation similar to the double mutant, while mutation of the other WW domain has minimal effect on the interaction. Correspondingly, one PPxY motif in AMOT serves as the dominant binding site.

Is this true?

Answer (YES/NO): YES